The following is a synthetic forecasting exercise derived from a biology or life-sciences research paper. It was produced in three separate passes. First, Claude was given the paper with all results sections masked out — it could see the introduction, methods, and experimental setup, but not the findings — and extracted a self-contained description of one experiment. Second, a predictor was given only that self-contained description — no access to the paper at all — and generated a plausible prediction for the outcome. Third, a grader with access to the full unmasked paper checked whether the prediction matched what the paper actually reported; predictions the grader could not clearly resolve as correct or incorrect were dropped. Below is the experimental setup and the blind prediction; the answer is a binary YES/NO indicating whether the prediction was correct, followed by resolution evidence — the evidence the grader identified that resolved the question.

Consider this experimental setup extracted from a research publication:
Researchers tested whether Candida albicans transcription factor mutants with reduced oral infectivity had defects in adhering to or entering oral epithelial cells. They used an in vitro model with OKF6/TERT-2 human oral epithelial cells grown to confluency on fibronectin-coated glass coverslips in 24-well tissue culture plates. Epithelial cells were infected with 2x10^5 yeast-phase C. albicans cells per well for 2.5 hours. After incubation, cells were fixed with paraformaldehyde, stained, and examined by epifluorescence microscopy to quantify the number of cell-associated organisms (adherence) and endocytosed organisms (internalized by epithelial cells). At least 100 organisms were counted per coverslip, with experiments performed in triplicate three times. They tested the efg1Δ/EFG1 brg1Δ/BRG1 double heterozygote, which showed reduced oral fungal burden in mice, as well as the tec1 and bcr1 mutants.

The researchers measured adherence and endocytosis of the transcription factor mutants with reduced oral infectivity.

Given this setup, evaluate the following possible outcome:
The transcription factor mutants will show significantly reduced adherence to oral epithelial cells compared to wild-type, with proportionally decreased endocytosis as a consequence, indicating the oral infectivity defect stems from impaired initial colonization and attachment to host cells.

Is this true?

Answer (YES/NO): NO